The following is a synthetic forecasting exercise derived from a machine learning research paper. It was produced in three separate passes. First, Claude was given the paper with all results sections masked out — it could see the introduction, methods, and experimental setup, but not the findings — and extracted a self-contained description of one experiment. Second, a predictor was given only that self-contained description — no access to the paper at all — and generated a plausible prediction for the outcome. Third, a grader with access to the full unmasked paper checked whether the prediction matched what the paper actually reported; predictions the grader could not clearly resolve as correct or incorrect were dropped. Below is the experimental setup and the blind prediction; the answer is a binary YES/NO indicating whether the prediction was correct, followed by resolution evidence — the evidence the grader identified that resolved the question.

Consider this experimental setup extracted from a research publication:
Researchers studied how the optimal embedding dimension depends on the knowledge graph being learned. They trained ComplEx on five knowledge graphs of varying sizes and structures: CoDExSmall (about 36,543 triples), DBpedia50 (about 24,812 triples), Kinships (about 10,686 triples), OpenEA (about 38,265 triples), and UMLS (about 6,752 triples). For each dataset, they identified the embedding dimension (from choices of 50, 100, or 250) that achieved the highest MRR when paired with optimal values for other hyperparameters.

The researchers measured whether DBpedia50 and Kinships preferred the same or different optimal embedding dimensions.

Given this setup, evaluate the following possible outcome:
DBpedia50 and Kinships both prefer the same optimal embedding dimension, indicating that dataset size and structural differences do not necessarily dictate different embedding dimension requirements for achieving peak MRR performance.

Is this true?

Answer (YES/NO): NO